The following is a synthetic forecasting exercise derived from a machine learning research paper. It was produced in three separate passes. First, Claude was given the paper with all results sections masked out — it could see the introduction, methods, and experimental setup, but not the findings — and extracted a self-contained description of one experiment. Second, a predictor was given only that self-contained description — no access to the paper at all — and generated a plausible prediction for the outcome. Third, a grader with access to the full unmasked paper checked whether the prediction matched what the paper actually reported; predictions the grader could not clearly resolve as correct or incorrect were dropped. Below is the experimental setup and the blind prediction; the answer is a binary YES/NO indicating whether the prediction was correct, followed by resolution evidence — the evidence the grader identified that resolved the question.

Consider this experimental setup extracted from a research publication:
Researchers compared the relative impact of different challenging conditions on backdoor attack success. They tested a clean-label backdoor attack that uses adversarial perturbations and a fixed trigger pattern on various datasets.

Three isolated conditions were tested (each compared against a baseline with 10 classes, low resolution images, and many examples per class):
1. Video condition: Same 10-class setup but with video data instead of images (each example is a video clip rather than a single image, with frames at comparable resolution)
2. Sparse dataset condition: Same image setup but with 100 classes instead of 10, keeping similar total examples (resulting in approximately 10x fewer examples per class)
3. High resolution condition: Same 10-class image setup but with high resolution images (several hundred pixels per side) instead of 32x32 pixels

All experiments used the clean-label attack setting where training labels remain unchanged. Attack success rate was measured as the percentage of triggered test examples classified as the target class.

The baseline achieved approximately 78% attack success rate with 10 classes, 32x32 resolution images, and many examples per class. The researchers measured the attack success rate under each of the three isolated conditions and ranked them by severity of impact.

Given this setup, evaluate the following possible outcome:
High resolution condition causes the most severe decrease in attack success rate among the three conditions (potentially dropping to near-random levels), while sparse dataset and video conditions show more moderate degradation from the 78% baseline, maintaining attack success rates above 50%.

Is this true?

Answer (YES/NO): NO